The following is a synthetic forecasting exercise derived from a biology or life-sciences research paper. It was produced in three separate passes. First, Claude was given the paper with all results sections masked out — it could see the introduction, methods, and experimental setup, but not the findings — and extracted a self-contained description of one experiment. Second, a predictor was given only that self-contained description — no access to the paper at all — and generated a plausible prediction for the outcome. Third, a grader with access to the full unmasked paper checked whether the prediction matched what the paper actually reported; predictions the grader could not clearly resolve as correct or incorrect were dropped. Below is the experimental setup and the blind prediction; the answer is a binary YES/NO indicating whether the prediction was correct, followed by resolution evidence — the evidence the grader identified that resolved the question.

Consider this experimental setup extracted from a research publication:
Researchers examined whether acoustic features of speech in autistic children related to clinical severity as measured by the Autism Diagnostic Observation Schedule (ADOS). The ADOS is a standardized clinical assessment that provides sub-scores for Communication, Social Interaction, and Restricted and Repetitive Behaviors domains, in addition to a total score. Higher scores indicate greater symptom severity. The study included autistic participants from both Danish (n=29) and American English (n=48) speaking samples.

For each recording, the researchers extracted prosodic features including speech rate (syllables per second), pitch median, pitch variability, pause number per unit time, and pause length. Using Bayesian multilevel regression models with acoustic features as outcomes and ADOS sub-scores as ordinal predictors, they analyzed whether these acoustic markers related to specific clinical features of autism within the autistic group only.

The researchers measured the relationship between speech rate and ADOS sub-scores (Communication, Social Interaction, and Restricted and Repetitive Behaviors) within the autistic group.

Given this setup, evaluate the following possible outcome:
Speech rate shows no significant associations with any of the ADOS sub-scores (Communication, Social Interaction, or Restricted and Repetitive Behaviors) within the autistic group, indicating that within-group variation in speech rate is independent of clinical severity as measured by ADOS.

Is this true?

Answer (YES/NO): NO